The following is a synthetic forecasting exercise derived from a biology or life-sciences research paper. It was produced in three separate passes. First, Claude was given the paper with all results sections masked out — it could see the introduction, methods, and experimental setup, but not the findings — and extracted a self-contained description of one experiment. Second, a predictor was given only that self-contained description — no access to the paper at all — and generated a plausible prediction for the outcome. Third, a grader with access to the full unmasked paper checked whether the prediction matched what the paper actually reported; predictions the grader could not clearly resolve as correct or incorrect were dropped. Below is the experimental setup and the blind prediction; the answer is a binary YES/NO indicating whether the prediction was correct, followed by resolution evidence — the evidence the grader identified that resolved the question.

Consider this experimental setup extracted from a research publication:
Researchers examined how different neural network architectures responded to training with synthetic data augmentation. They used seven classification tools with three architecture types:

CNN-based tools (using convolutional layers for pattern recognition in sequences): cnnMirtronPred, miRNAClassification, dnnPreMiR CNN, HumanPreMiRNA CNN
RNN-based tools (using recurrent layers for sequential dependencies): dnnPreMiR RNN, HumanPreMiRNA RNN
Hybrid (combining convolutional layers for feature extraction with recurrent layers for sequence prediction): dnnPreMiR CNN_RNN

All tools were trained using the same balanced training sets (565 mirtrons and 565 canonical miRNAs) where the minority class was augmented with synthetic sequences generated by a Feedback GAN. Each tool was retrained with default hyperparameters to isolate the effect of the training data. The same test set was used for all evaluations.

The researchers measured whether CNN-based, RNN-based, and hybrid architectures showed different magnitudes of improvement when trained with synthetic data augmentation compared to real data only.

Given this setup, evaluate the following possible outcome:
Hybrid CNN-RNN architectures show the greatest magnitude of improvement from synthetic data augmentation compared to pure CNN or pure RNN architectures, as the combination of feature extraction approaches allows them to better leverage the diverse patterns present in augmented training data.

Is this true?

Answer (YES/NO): NO